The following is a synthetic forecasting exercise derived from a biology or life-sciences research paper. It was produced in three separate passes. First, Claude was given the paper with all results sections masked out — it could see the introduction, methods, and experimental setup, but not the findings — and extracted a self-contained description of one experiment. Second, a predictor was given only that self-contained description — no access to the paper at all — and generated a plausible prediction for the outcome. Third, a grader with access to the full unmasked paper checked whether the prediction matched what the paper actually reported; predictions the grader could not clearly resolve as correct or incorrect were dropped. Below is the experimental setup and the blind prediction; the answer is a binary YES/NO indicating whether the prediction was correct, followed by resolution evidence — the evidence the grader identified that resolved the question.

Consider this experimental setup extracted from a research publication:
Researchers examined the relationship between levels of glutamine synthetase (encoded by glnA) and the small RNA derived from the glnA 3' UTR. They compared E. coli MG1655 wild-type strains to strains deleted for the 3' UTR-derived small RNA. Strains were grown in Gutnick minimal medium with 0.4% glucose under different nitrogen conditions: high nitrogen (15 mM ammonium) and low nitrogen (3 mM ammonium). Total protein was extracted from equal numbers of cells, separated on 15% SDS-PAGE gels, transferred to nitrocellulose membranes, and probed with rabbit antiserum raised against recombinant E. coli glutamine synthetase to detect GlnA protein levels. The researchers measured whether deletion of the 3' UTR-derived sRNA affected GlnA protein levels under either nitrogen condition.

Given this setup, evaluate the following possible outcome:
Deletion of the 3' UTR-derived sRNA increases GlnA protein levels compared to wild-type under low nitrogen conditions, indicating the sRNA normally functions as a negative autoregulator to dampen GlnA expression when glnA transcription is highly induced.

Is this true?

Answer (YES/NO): NO